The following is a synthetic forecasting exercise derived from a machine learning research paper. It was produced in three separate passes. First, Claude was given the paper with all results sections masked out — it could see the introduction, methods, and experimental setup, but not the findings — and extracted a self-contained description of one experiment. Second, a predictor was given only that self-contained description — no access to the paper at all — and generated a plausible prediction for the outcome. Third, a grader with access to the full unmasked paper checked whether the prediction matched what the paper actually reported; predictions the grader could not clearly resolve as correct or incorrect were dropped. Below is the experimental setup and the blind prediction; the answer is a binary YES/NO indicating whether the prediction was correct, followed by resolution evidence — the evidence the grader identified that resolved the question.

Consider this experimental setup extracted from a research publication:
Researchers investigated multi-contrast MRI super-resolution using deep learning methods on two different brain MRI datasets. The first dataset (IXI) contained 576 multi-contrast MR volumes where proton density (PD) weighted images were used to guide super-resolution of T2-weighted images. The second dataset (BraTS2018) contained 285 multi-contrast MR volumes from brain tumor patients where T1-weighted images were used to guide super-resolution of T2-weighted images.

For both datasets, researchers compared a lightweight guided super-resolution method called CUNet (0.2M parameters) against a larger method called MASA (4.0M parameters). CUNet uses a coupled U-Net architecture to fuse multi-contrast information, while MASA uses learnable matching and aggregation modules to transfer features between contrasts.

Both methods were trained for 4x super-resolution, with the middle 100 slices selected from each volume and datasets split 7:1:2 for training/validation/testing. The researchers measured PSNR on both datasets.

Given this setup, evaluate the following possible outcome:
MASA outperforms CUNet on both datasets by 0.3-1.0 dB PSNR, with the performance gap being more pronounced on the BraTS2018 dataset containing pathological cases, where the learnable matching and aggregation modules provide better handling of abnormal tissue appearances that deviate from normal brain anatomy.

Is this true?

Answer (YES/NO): NO